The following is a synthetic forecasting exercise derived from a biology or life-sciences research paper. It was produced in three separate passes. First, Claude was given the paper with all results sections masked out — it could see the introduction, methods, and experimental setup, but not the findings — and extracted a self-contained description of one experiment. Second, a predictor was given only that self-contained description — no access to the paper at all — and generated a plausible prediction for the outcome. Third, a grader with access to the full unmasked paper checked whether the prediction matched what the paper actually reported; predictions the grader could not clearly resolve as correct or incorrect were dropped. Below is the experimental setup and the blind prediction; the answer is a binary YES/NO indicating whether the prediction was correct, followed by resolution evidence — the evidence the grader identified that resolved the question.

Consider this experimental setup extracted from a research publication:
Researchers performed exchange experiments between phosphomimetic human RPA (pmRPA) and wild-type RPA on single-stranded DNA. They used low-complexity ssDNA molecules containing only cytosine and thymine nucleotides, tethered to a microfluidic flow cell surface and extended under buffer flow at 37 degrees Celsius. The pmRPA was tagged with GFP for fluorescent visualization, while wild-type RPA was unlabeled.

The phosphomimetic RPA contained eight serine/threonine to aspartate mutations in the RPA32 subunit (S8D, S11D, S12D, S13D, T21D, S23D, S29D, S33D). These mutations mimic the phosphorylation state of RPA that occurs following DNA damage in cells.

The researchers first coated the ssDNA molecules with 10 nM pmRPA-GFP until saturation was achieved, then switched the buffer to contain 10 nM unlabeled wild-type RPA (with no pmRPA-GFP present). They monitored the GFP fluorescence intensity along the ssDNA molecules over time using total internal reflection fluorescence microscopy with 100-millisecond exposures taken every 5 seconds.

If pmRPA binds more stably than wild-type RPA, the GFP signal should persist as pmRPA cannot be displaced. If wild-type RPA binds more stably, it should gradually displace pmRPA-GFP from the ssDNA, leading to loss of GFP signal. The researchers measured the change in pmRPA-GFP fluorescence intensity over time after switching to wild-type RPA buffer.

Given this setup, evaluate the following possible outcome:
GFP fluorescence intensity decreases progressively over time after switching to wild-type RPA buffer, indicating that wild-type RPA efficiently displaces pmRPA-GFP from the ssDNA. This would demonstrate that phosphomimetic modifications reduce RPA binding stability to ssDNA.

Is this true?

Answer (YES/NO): NO